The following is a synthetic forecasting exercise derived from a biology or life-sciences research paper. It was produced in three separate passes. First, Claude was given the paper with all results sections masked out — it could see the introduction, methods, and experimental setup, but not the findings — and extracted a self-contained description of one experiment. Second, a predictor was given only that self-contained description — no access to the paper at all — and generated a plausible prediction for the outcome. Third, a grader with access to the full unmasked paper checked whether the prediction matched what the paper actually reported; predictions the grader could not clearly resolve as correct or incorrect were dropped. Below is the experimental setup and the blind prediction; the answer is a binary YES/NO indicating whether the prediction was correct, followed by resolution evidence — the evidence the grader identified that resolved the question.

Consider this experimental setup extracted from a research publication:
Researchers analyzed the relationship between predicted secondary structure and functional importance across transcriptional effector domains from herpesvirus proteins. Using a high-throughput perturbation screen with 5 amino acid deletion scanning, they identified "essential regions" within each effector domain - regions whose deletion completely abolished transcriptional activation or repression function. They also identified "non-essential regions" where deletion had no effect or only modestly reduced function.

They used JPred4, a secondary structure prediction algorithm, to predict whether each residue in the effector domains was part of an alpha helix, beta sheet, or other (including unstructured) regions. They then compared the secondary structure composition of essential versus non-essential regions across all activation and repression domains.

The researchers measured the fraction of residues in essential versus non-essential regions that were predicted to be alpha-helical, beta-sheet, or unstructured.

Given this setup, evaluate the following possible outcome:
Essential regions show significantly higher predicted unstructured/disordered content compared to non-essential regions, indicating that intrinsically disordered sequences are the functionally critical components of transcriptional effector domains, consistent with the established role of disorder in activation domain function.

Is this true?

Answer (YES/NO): NO